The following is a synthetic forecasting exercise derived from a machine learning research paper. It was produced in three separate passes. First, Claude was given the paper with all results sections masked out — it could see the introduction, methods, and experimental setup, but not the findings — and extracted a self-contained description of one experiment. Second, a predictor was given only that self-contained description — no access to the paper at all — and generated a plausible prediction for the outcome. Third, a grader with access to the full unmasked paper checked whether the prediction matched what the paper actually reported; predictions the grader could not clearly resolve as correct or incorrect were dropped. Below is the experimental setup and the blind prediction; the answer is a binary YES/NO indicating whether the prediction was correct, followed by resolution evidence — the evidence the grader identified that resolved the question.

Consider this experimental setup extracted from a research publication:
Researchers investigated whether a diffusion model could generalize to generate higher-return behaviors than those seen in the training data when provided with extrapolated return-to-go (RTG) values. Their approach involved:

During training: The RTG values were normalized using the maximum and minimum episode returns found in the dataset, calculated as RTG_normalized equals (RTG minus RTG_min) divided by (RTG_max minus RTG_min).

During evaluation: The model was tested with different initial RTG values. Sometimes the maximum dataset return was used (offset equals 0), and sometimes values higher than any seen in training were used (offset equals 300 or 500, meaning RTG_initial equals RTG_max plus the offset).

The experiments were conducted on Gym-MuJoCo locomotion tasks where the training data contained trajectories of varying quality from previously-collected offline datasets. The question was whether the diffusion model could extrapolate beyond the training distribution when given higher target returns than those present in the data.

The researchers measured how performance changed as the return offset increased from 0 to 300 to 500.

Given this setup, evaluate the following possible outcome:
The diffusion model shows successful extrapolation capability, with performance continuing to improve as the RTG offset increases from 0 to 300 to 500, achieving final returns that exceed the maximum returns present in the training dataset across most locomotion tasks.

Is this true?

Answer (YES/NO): NO